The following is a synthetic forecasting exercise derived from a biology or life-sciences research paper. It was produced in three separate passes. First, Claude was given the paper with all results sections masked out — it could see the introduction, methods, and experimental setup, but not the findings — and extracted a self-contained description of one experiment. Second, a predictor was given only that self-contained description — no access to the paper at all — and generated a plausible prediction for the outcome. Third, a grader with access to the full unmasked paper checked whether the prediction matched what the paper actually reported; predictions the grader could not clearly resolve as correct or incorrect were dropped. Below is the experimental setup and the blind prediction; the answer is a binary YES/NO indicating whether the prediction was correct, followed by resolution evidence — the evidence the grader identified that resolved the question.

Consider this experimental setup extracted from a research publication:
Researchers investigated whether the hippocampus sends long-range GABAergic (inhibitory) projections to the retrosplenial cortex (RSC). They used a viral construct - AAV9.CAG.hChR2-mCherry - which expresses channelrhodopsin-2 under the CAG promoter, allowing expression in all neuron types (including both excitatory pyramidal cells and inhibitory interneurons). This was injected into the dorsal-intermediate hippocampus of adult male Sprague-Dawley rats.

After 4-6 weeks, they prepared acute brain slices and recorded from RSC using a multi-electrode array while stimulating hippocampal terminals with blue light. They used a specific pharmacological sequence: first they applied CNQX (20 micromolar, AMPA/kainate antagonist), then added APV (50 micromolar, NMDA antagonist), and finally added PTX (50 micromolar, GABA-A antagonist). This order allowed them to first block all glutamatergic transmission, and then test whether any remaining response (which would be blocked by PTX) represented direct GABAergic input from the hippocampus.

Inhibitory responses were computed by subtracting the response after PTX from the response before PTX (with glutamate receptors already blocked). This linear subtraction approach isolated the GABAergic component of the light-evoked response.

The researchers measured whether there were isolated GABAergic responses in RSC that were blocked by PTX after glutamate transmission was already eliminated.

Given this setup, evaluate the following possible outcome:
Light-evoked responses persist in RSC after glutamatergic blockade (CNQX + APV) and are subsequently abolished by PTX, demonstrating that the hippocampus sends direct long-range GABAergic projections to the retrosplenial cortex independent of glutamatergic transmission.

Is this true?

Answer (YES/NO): YES